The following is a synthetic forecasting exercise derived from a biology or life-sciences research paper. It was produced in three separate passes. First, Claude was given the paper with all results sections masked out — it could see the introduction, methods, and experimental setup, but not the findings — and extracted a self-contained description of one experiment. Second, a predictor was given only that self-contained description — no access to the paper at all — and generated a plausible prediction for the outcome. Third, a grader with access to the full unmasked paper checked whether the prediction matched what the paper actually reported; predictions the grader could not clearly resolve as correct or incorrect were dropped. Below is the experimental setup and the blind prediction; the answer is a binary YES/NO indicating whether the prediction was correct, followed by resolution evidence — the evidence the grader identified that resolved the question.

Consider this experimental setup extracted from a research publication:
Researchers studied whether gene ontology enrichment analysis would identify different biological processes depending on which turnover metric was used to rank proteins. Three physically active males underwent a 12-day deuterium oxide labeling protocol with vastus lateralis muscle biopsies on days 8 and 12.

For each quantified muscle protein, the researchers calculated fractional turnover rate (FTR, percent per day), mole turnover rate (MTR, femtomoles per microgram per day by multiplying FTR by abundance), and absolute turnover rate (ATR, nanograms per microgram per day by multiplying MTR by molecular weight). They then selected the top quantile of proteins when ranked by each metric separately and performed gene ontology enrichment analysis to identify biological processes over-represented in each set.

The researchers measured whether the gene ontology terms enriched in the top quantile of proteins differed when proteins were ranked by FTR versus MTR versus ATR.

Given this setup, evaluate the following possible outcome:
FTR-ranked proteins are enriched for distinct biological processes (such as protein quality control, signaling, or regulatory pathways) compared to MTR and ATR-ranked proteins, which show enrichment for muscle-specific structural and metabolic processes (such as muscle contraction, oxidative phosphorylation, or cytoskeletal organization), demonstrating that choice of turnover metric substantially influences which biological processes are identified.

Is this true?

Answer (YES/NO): NO